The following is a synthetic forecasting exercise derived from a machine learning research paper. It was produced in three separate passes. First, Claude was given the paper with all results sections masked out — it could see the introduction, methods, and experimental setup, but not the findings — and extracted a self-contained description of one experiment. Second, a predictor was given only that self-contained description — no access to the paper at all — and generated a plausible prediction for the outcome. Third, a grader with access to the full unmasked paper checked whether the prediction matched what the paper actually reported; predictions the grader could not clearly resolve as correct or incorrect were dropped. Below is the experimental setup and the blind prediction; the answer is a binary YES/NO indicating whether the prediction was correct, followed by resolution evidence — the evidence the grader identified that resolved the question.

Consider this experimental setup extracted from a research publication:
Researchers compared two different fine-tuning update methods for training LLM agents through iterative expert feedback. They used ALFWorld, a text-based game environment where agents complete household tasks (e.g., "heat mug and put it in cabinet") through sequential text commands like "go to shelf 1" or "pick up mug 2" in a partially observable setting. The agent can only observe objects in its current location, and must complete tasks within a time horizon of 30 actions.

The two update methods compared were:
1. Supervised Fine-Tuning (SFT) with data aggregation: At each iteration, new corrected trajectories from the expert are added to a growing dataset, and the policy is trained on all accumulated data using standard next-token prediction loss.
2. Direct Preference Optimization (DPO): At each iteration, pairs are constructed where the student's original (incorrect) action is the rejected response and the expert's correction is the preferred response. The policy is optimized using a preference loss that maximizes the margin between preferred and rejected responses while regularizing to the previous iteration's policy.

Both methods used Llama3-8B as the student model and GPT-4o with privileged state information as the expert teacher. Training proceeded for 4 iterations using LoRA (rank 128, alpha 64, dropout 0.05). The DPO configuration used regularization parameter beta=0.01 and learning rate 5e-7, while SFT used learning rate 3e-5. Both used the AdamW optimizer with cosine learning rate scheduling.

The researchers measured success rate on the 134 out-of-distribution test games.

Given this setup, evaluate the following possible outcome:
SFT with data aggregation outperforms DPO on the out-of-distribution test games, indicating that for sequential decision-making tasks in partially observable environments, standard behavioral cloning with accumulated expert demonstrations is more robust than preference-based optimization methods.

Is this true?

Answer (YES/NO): YES